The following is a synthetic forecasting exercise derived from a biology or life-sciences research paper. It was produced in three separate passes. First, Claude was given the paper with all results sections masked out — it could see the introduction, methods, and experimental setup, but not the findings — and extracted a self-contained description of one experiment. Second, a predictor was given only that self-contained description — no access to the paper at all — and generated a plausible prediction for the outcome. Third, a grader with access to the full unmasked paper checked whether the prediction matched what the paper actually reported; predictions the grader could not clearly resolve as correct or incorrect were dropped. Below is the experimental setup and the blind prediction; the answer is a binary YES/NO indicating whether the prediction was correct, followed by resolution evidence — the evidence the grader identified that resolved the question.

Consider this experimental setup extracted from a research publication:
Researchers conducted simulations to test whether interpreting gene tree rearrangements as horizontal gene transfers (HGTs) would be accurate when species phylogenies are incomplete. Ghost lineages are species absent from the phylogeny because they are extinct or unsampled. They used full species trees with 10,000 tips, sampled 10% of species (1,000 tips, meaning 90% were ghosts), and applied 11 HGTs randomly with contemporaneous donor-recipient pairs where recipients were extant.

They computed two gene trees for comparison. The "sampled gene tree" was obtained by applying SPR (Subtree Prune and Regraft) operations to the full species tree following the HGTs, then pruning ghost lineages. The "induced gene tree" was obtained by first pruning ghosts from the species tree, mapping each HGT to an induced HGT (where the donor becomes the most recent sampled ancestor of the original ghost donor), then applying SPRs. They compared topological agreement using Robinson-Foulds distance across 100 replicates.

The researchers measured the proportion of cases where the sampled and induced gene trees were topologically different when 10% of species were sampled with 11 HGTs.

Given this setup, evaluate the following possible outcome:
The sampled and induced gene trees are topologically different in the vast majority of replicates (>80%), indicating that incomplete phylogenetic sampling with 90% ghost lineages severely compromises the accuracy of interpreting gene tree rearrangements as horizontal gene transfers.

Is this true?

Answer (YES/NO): NO